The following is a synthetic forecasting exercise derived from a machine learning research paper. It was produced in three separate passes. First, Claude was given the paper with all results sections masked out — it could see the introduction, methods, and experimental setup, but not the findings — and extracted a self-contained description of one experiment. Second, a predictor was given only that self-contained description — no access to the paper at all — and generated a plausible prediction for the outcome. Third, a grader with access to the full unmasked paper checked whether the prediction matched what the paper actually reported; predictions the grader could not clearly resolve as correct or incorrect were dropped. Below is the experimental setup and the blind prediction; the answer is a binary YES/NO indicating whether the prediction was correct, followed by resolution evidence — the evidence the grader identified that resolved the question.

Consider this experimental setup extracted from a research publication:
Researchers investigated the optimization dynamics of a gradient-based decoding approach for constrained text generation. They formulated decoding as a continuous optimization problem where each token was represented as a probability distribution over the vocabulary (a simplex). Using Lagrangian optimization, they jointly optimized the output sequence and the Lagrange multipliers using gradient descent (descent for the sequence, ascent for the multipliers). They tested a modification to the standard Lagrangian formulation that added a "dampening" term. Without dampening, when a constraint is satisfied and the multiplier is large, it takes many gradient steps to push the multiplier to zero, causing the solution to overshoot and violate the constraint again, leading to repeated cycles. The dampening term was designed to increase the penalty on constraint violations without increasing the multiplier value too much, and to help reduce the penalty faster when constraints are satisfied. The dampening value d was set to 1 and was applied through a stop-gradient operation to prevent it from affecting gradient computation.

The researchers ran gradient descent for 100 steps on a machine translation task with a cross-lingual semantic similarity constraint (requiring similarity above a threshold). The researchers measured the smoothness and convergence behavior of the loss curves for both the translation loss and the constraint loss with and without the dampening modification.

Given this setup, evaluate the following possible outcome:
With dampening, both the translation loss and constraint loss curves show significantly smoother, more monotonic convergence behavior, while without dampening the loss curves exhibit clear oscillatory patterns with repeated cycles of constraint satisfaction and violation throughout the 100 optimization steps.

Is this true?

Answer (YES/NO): YES